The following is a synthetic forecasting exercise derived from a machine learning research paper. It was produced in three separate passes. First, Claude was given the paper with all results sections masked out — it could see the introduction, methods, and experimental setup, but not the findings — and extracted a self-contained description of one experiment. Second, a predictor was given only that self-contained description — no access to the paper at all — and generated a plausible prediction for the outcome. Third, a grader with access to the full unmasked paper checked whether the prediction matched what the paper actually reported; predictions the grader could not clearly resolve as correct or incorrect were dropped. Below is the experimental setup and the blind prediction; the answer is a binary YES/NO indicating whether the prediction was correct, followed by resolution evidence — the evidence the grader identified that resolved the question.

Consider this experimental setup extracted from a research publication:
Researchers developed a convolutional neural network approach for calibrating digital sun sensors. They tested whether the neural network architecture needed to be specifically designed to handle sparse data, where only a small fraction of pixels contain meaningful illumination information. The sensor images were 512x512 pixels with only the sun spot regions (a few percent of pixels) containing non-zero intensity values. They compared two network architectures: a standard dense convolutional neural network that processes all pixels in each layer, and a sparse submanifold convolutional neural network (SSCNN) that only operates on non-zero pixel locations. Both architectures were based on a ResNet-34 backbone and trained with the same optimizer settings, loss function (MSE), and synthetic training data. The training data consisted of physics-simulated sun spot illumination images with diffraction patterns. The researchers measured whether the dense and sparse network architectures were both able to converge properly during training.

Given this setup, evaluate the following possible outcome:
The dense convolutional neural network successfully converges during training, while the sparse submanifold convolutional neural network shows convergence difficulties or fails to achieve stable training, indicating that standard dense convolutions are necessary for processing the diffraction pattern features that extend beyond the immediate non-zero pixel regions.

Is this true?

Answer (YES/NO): NO